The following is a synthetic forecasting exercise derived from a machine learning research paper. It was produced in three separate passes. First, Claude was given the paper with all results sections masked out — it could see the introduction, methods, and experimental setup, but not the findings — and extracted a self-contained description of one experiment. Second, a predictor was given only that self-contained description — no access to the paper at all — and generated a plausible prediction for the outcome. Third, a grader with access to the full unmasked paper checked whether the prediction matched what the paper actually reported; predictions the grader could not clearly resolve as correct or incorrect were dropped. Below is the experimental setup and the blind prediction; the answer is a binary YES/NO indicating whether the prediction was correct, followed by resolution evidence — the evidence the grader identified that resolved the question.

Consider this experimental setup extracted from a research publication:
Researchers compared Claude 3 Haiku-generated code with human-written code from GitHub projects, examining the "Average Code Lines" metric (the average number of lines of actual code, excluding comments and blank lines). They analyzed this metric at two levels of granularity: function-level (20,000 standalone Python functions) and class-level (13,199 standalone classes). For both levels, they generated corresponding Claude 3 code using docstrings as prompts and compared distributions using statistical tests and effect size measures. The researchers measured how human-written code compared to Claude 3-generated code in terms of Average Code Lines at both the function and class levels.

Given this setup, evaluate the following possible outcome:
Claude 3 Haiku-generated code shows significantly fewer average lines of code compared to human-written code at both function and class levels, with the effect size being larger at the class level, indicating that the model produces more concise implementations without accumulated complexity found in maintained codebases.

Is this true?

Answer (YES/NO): NO